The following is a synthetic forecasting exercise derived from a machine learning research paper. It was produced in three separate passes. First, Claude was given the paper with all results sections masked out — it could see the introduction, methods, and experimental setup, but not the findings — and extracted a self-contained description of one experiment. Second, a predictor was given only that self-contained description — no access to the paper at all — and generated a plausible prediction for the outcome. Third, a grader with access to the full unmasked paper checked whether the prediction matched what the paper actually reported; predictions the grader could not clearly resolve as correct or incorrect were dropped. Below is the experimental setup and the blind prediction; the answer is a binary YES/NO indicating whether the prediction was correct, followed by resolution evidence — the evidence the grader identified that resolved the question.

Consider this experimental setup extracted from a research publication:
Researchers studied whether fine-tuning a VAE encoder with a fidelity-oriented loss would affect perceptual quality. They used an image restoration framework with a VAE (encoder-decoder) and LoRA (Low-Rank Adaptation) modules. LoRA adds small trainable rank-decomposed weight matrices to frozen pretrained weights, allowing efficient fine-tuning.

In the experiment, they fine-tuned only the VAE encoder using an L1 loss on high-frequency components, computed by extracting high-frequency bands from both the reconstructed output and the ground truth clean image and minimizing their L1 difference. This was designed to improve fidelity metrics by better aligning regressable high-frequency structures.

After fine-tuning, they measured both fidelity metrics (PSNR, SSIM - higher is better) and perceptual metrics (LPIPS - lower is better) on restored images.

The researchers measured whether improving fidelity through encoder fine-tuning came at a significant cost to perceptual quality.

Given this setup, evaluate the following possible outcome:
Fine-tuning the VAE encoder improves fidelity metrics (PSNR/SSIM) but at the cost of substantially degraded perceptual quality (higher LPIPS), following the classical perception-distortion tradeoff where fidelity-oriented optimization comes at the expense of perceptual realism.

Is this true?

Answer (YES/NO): NO